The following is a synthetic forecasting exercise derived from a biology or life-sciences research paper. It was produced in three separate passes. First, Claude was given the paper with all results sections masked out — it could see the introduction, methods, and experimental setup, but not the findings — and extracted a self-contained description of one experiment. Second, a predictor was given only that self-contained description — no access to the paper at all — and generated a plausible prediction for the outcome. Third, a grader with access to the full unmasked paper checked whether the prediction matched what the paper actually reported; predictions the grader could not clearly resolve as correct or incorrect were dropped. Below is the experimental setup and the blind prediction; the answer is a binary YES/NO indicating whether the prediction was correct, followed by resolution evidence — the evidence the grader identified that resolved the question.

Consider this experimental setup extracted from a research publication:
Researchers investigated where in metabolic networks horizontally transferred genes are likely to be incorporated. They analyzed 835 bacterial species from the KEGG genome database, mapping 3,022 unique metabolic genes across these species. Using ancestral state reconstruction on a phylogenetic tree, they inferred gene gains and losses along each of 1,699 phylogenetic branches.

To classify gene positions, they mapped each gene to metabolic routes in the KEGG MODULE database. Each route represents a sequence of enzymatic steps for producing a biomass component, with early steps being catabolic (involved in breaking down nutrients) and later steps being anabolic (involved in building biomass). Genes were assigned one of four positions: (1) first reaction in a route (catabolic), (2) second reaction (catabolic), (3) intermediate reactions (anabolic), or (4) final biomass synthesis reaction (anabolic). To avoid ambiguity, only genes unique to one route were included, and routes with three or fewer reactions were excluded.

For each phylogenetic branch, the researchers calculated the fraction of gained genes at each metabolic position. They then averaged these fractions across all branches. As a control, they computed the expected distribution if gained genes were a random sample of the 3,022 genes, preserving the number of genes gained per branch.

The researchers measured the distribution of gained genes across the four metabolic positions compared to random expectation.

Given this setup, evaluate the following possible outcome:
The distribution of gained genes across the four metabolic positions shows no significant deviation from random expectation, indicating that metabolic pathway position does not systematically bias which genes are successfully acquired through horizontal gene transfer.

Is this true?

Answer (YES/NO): NO